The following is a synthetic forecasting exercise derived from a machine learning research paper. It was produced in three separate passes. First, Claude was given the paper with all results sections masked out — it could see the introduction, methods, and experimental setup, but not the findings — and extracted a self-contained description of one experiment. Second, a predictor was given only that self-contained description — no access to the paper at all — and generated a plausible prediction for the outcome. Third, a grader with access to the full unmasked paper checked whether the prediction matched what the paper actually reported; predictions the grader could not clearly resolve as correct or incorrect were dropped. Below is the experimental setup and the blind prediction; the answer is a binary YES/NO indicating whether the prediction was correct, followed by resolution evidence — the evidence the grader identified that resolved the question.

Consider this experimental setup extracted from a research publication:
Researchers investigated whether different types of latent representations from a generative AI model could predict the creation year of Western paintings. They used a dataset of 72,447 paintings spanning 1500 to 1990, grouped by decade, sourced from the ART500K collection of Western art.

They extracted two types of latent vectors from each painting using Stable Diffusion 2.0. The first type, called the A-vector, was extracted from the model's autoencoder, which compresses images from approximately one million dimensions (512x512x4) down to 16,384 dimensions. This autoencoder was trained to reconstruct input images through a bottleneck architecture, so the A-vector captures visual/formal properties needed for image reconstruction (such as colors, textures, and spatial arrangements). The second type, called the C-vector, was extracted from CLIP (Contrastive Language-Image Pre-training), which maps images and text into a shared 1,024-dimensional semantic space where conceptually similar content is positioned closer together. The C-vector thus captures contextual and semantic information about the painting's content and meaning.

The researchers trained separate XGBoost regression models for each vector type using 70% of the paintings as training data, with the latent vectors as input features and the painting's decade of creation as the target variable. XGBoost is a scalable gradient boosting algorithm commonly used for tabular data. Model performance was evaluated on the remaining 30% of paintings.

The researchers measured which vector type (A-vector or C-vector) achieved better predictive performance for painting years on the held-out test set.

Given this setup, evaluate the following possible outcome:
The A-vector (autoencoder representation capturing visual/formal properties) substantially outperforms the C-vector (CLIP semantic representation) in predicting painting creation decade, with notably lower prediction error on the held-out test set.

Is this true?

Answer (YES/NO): NO